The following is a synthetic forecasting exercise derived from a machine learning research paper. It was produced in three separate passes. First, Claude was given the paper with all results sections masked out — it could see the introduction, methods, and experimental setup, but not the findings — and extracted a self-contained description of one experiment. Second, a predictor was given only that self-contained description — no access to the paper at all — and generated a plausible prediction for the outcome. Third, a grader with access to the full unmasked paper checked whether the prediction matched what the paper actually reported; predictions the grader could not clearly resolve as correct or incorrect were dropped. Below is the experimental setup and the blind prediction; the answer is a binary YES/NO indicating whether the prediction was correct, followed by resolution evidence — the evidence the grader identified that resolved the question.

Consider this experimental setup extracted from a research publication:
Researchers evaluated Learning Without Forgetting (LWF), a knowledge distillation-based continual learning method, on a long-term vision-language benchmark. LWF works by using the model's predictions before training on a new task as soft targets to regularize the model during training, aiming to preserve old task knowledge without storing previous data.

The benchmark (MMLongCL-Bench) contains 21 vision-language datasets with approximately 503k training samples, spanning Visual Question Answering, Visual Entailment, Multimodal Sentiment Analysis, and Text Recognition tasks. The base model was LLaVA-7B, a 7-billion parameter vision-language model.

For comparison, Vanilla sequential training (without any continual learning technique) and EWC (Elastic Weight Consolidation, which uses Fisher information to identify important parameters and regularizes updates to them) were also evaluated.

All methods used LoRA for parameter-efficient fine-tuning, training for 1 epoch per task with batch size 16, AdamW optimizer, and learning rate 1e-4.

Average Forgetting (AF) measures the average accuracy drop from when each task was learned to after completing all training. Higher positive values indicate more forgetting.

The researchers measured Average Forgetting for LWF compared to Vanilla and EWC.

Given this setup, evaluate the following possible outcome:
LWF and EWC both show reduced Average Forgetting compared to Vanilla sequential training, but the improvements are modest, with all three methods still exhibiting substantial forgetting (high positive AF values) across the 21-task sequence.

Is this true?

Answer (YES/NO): NO